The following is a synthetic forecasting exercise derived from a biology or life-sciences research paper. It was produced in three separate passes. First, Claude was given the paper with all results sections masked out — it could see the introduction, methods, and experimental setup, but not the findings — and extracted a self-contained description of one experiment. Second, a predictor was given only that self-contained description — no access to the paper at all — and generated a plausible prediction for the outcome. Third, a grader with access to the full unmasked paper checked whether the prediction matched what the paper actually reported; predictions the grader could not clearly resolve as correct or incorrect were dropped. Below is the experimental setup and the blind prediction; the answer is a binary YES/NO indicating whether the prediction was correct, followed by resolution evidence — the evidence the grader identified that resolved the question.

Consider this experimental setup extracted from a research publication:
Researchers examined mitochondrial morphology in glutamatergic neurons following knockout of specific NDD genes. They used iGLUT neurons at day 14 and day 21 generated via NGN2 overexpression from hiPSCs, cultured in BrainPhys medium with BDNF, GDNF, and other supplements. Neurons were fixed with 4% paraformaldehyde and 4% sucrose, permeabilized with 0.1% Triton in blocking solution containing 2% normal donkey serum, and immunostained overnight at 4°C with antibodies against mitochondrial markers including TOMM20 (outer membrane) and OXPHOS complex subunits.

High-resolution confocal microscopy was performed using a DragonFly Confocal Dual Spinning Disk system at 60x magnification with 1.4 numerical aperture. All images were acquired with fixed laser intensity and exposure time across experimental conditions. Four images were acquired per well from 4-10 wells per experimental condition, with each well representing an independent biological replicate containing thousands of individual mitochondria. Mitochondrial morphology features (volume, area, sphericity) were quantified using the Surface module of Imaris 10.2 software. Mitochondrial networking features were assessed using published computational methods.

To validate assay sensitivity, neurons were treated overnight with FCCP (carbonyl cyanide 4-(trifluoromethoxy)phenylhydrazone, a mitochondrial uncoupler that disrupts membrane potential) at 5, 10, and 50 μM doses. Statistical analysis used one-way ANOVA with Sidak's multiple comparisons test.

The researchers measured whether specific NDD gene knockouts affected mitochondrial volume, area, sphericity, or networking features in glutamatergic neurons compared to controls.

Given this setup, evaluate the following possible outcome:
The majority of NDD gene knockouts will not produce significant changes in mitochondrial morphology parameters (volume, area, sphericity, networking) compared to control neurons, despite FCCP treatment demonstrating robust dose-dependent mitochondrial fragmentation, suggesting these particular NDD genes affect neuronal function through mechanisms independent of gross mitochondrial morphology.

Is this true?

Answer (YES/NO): NO